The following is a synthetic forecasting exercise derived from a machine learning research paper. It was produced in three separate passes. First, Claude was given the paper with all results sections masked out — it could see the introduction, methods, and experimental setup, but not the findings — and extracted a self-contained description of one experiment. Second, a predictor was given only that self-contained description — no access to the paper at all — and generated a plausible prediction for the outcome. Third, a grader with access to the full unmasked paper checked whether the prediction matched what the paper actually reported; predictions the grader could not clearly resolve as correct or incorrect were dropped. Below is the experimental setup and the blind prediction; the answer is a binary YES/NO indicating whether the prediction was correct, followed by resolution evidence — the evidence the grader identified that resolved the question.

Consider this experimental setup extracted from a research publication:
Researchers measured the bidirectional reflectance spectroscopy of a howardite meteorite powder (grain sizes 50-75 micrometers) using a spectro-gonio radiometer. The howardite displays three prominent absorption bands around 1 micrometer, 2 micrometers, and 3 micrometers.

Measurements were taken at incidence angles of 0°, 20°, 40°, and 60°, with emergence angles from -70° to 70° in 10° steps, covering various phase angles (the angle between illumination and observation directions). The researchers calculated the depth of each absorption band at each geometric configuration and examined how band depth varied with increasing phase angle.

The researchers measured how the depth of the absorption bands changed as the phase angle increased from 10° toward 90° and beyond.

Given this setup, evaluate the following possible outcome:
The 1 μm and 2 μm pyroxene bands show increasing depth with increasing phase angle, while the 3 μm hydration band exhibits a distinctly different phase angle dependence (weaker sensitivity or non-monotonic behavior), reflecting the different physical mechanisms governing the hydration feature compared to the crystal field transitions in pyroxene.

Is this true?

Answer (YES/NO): NO